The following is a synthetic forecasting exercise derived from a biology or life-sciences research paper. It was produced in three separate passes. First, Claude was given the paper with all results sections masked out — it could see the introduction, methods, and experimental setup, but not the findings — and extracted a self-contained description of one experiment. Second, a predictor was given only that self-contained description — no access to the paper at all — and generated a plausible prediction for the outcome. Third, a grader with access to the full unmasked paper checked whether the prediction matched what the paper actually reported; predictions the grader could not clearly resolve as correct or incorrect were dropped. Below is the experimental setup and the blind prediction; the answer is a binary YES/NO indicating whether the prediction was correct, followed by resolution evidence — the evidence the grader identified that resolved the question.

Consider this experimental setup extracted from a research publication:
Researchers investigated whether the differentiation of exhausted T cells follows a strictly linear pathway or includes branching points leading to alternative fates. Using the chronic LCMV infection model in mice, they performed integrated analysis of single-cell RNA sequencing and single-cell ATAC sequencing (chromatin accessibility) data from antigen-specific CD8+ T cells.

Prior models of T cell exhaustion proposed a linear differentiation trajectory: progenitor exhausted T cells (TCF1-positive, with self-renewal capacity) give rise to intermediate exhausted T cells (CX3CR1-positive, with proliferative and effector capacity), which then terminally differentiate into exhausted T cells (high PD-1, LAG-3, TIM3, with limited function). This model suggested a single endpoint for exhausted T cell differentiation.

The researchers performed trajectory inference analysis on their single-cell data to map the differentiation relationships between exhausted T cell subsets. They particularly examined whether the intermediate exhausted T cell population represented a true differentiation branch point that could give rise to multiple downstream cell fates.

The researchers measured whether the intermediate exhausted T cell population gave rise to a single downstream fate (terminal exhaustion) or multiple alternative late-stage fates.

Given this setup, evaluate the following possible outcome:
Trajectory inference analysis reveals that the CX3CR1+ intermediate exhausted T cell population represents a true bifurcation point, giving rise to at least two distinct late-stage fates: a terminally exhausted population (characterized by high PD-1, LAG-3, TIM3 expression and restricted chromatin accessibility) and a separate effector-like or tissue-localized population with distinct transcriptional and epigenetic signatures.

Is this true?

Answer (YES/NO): YES